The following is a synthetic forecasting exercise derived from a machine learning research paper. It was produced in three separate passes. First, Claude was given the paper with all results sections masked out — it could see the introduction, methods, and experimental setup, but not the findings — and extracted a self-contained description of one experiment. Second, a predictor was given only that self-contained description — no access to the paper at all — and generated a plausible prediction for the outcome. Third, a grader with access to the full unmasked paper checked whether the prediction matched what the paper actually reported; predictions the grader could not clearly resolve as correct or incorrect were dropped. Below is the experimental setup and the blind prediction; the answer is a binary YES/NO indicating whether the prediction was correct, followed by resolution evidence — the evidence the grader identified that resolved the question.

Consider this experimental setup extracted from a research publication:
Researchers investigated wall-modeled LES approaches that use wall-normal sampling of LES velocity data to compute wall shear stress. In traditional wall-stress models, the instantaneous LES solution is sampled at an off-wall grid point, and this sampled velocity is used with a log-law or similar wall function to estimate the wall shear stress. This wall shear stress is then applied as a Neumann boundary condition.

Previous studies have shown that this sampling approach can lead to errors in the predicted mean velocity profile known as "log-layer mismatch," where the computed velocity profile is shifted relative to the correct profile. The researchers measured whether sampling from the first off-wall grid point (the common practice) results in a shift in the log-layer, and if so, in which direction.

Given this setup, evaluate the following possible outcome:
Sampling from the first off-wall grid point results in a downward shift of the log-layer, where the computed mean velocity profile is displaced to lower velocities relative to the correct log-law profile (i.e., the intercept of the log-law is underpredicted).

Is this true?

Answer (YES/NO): NO